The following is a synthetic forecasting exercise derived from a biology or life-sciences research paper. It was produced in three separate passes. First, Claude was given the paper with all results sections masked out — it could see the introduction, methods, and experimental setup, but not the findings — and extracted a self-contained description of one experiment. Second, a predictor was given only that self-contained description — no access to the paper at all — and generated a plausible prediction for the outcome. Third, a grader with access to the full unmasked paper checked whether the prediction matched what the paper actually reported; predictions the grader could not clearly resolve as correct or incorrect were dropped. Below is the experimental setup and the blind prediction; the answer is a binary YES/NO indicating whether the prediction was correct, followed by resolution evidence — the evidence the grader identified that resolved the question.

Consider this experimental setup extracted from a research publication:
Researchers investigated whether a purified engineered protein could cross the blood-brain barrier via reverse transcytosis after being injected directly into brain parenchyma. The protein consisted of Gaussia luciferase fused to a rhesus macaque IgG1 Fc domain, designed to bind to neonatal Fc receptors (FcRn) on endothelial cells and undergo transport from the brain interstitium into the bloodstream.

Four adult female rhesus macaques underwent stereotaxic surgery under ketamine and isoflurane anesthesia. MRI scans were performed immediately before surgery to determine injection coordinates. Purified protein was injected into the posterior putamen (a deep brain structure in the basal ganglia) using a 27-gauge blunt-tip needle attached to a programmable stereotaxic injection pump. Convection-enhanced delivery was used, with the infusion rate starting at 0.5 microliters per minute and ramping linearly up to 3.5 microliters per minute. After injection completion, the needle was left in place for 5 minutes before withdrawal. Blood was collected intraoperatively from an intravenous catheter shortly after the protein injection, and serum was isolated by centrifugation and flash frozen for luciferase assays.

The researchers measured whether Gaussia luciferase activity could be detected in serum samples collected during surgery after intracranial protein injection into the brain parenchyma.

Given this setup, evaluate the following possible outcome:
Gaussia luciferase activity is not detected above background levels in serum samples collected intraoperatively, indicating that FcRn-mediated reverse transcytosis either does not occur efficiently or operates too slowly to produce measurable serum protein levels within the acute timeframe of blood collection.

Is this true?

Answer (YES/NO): NO